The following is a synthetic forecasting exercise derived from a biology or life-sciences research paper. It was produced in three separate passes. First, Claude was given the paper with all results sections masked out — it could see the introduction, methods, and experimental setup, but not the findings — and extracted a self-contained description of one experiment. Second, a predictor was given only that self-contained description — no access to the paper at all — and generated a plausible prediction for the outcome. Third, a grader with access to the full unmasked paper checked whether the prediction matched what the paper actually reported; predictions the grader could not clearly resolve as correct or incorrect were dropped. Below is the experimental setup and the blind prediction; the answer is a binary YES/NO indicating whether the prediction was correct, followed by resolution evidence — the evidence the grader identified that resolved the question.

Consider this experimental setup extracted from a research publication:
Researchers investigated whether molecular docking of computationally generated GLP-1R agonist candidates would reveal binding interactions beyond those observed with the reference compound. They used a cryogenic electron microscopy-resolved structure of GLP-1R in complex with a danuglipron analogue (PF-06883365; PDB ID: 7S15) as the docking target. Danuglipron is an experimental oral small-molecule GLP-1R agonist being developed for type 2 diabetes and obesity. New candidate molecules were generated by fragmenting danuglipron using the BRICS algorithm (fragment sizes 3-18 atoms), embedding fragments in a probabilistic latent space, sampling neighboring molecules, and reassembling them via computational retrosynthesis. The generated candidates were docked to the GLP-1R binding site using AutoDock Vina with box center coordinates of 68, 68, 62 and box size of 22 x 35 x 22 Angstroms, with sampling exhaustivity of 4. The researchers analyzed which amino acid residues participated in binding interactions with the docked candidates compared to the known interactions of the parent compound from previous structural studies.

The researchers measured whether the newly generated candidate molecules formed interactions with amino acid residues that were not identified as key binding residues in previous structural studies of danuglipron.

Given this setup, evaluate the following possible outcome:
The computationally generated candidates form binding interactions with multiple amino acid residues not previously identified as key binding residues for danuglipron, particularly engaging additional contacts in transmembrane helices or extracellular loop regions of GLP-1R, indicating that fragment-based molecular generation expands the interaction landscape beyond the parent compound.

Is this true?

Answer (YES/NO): YES